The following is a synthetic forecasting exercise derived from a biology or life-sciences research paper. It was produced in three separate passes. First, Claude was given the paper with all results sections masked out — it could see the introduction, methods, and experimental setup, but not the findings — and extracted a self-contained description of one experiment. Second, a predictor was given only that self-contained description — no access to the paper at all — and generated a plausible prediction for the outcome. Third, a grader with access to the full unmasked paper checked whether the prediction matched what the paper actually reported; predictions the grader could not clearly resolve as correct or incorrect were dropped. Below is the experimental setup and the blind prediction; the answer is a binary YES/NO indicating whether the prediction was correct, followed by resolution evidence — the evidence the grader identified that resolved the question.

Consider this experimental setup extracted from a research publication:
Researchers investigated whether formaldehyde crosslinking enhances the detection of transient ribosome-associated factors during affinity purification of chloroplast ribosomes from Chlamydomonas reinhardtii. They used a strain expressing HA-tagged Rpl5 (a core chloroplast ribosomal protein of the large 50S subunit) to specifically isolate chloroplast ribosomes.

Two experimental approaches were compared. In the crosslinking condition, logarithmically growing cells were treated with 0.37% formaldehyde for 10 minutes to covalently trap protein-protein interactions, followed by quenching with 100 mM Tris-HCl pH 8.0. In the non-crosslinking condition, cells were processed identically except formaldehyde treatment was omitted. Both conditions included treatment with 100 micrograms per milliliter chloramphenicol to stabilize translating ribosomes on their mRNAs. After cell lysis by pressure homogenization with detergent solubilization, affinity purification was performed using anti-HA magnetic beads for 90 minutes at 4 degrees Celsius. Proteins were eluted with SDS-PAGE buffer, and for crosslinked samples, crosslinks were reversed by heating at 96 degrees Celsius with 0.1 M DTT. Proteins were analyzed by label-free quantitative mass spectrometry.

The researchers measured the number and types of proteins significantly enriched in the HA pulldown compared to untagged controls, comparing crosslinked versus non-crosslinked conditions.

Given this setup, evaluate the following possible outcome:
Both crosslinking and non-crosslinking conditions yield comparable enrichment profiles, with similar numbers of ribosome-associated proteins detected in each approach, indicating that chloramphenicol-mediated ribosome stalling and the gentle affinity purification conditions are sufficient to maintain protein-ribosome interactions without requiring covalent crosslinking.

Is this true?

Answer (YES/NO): NO